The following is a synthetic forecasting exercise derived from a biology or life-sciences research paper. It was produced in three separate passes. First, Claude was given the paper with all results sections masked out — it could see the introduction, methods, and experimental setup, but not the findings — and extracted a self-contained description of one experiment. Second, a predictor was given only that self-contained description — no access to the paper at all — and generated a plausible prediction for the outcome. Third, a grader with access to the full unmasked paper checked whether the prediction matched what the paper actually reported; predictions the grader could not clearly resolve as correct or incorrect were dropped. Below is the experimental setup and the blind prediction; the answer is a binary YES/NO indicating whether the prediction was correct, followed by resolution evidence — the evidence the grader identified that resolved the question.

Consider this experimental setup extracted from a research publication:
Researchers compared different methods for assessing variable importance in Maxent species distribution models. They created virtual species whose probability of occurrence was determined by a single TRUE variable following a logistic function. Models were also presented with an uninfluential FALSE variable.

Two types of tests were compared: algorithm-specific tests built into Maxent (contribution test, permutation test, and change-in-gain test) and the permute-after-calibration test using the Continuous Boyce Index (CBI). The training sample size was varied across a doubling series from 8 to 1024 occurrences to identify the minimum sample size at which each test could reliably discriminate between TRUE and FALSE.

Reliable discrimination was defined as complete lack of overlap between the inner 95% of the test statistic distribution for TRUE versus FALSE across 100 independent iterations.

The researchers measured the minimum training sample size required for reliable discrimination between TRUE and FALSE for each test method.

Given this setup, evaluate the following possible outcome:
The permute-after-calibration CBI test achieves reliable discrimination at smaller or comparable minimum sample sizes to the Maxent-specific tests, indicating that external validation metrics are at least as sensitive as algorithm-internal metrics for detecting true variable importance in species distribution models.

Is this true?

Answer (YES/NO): YES